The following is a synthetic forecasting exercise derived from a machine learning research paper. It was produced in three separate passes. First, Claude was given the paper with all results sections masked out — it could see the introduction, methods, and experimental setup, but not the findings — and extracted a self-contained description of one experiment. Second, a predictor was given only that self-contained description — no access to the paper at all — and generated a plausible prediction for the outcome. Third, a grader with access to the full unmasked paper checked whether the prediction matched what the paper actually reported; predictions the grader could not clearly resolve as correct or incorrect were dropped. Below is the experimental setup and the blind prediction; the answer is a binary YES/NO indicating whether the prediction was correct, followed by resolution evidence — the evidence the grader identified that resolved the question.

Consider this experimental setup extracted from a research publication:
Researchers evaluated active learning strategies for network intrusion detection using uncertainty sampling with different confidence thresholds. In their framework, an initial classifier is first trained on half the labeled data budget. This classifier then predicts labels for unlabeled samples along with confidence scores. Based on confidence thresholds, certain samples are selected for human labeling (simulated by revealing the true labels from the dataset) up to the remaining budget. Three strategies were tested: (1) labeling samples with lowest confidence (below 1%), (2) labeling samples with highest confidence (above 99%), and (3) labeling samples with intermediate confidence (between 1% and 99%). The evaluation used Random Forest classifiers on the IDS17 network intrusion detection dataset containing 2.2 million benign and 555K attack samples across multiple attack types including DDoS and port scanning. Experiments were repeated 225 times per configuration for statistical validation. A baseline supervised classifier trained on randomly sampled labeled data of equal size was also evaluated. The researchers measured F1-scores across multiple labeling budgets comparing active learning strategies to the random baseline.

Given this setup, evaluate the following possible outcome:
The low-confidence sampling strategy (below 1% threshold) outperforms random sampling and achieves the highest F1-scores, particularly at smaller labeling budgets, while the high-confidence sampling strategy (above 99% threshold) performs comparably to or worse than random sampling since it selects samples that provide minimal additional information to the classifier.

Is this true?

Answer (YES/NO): NO